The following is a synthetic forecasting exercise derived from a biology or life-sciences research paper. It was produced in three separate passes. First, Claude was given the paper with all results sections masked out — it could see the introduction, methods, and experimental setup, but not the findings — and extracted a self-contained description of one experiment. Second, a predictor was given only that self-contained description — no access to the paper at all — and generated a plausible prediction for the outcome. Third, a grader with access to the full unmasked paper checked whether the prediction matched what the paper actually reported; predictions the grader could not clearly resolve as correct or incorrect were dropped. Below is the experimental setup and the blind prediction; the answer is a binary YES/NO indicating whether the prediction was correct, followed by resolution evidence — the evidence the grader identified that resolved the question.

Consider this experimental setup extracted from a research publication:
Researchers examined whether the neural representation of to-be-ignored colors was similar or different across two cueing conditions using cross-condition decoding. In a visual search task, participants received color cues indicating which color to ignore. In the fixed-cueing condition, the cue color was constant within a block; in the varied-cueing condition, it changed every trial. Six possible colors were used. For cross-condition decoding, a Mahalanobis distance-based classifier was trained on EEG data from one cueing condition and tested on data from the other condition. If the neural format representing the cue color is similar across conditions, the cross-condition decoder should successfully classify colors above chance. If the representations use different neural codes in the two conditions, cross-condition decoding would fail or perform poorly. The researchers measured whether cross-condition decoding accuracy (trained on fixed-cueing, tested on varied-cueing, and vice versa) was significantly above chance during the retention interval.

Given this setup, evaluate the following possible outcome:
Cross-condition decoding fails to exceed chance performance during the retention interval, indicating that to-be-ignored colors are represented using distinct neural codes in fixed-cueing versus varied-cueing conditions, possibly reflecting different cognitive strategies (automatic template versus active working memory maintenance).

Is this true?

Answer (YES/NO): NO